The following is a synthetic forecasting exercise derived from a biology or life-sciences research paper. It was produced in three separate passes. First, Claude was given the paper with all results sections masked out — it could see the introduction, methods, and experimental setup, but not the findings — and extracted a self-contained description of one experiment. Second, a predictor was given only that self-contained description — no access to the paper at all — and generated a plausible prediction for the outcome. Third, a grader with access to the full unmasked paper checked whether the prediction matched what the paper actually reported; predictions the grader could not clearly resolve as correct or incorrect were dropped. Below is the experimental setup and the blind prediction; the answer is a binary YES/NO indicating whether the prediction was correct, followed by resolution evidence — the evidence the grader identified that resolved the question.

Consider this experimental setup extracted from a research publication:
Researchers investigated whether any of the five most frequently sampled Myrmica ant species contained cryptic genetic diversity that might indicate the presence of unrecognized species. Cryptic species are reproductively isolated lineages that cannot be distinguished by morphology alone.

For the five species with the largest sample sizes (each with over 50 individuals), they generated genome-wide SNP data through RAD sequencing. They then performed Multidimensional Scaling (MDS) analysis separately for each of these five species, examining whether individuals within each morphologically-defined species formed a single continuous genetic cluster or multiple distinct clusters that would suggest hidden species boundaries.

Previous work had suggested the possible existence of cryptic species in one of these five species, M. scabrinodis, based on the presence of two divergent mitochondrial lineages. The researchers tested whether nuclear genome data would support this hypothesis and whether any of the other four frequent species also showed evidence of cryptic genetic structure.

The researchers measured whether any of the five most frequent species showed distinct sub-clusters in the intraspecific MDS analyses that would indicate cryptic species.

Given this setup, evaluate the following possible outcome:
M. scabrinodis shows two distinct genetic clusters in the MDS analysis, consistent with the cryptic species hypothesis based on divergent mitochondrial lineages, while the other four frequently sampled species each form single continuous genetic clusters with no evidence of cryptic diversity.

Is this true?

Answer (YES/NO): NO